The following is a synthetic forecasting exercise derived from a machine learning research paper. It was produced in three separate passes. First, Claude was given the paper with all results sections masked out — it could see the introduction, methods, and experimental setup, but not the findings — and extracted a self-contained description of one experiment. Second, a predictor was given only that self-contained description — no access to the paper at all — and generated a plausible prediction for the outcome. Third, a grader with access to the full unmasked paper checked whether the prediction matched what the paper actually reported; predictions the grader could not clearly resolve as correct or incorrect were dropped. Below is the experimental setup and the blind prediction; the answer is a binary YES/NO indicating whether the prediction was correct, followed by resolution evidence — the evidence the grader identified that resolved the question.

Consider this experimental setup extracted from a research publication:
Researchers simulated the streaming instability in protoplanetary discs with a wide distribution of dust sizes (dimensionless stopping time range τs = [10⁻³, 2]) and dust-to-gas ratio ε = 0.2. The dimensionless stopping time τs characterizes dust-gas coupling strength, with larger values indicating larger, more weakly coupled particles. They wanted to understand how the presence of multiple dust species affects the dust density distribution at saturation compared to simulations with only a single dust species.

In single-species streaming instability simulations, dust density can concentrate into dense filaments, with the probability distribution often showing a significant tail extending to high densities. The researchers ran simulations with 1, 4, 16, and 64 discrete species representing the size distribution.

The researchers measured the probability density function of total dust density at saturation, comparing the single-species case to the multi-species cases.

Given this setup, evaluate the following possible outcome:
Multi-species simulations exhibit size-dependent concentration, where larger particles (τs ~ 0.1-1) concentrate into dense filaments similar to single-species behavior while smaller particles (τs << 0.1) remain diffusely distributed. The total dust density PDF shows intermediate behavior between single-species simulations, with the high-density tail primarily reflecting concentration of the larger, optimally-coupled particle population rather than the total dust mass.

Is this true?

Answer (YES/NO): NO